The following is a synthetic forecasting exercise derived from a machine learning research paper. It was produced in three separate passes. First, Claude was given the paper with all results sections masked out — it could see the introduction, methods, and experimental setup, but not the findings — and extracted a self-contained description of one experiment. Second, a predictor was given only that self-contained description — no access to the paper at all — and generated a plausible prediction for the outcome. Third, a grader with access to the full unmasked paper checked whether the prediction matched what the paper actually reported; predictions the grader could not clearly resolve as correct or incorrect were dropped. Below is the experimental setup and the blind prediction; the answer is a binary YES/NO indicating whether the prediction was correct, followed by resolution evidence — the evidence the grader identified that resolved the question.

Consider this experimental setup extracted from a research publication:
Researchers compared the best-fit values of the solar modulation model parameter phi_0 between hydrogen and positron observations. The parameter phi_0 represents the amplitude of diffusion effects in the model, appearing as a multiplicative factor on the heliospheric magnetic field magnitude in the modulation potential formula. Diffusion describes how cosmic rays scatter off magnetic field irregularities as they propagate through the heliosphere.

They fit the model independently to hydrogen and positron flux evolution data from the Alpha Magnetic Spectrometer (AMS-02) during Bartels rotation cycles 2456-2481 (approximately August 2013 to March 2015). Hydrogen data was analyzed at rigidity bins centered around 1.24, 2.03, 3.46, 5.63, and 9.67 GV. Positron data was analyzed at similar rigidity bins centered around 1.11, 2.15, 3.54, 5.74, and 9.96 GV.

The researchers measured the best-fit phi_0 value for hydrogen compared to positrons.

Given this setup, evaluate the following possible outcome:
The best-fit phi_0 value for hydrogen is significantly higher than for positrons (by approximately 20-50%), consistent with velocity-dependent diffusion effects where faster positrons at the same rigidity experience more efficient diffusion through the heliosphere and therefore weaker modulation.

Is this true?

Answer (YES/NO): YES